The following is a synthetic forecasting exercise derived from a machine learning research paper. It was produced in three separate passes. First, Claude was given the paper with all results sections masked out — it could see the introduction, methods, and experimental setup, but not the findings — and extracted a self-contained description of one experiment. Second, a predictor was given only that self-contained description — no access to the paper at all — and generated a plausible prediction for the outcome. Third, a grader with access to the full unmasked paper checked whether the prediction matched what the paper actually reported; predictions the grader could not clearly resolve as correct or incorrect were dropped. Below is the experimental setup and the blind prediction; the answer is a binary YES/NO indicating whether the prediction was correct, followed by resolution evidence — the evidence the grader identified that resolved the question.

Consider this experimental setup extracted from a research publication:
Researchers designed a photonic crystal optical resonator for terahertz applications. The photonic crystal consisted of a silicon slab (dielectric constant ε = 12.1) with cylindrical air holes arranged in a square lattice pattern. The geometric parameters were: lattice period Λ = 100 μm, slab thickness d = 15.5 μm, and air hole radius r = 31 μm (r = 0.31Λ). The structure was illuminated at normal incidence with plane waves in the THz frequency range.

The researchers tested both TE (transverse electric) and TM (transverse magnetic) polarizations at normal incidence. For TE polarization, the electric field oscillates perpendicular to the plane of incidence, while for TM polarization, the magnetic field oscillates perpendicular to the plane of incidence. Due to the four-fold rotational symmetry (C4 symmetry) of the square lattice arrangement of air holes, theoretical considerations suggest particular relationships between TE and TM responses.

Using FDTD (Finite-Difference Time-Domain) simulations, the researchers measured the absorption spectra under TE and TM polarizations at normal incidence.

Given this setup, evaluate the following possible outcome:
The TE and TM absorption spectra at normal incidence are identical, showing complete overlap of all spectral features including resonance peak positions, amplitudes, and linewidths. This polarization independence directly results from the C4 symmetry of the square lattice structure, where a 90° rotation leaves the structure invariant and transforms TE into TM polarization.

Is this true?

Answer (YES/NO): NO